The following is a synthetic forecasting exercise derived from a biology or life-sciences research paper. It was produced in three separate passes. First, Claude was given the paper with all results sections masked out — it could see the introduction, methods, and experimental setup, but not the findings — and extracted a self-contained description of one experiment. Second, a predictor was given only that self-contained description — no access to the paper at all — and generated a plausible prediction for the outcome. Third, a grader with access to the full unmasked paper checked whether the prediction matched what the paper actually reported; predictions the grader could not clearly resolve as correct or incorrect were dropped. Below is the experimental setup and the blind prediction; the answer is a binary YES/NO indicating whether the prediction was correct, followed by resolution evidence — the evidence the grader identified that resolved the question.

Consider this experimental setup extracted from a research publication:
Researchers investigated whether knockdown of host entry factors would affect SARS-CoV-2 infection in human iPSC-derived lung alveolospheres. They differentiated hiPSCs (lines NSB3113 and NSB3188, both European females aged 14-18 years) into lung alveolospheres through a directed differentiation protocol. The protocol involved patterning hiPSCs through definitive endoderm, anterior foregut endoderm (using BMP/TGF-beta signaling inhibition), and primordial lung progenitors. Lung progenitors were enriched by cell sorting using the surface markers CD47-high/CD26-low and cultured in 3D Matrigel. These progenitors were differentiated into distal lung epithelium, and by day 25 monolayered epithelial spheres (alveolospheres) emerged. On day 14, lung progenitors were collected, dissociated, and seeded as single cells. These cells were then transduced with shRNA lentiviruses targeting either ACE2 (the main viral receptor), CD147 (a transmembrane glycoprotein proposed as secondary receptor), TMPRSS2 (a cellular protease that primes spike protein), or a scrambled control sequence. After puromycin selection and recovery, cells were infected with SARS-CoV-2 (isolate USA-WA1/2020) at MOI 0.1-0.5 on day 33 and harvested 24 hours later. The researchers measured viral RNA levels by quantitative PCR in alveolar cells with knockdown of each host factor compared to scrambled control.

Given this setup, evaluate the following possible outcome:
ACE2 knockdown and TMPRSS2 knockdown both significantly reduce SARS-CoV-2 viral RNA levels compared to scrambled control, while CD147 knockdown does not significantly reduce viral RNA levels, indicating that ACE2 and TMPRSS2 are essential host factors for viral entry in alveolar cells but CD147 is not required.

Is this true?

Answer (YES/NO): NO